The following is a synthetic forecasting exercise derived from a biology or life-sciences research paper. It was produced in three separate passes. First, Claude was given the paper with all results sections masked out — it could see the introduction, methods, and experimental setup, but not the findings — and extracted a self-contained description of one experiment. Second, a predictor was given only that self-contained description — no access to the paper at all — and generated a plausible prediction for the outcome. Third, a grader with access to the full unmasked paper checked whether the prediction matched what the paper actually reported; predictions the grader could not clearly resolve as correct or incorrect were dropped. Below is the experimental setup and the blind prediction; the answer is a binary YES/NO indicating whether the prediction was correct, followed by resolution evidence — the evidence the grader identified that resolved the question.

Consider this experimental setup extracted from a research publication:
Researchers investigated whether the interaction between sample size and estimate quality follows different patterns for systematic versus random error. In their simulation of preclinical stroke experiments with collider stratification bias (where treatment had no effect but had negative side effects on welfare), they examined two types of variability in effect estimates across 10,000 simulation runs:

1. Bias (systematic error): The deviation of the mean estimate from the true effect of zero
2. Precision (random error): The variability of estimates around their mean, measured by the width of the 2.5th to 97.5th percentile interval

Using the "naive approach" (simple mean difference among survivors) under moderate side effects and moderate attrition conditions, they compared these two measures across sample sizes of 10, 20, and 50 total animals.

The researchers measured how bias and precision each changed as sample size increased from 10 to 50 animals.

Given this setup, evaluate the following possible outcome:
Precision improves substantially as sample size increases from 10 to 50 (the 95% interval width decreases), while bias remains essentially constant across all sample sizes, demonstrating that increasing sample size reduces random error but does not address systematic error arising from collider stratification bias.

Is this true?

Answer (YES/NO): YES